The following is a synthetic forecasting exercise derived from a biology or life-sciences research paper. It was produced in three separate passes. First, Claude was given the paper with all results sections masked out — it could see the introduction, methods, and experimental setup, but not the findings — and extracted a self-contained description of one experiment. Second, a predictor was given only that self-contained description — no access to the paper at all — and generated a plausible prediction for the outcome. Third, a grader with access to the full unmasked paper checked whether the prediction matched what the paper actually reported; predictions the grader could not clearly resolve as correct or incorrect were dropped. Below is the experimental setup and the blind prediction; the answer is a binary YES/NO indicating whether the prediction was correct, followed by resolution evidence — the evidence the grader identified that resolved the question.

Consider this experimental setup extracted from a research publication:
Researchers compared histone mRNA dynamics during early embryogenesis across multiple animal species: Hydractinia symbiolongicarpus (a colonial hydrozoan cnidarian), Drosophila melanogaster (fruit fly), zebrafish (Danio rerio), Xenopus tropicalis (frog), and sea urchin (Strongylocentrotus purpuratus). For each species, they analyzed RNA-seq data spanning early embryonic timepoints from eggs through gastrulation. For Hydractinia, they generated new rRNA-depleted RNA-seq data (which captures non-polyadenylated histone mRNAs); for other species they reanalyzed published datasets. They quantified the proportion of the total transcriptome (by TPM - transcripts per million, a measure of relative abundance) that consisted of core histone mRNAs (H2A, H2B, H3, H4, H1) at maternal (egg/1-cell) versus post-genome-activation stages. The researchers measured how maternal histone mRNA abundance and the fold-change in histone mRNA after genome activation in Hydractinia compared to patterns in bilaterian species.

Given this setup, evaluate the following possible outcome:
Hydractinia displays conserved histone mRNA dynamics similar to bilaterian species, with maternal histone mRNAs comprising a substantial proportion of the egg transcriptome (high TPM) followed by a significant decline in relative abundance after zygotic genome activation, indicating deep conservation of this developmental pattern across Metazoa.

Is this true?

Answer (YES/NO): NO